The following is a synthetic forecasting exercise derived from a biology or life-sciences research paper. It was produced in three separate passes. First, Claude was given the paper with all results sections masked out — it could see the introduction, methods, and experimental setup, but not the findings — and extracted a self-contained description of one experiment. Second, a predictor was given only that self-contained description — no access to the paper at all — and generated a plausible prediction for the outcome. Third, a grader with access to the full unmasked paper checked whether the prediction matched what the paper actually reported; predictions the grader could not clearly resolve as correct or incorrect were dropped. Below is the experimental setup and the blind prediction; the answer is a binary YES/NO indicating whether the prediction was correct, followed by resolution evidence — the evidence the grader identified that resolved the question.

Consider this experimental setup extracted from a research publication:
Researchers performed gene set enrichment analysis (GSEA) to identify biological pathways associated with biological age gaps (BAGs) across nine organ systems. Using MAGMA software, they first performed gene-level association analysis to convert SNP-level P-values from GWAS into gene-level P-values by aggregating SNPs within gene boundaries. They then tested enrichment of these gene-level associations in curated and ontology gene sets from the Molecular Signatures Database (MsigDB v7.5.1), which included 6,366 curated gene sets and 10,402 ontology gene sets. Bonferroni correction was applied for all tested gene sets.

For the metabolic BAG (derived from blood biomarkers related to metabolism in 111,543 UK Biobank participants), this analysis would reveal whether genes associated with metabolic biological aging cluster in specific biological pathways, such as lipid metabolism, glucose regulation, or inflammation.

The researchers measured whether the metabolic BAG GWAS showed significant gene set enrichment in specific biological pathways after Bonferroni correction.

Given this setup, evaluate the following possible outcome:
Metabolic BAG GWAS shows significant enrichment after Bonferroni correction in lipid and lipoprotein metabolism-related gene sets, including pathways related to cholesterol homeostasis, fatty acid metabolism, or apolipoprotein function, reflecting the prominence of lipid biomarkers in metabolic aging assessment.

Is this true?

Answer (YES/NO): YES